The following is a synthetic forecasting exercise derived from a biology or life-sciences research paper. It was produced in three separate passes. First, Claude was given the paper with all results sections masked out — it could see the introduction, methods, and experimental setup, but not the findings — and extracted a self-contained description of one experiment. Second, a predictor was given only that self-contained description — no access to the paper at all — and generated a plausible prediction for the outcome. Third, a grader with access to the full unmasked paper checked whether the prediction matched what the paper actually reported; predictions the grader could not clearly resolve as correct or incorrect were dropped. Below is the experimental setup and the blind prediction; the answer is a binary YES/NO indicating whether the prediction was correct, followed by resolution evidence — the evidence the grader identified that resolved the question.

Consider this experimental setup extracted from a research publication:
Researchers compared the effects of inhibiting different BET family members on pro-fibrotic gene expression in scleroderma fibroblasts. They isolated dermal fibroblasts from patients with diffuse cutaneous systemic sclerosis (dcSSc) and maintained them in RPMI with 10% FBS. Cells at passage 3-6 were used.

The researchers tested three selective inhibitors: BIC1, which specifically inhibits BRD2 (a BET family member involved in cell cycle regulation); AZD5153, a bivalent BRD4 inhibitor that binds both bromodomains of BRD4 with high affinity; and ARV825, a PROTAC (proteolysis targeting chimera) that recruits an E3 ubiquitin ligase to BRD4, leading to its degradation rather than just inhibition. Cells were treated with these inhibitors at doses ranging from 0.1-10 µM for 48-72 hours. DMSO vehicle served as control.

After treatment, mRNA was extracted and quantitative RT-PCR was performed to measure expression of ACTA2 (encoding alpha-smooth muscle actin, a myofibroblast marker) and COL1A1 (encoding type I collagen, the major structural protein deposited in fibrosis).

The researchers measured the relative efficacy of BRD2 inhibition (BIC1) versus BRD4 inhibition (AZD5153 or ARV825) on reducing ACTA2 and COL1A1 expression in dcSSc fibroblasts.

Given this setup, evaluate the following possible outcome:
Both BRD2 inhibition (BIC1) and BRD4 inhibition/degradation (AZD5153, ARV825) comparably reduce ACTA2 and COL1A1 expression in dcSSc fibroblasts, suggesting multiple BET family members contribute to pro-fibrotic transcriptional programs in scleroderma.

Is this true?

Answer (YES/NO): NO